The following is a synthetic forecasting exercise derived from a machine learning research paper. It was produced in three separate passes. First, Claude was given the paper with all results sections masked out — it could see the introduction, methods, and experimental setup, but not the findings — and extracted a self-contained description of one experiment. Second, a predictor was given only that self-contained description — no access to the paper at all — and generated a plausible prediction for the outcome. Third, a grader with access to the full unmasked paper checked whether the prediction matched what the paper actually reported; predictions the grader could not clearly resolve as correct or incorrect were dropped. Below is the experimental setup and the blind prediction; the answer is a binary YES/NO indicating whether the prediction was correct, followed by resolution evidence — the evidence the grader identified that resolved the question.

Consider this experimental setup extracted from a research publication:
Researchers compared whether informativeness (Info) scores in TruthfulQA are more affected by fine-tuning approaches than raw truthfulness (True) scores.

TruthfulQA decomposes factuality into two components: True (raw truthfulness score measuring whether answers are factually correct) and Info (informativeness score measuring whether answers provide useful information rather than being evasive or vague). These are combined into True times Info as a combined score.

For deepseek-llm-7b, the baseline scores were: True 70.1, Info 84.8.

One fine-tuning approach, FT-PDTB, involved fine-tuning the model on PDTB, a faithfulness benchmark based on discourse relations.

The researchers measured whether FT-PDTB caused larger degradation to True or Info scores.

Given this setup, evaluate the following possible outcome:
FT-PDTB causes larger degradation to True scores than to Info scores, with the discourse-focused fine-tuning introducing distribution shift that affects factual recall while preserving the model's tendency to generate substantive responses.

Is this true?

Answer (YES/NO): NO